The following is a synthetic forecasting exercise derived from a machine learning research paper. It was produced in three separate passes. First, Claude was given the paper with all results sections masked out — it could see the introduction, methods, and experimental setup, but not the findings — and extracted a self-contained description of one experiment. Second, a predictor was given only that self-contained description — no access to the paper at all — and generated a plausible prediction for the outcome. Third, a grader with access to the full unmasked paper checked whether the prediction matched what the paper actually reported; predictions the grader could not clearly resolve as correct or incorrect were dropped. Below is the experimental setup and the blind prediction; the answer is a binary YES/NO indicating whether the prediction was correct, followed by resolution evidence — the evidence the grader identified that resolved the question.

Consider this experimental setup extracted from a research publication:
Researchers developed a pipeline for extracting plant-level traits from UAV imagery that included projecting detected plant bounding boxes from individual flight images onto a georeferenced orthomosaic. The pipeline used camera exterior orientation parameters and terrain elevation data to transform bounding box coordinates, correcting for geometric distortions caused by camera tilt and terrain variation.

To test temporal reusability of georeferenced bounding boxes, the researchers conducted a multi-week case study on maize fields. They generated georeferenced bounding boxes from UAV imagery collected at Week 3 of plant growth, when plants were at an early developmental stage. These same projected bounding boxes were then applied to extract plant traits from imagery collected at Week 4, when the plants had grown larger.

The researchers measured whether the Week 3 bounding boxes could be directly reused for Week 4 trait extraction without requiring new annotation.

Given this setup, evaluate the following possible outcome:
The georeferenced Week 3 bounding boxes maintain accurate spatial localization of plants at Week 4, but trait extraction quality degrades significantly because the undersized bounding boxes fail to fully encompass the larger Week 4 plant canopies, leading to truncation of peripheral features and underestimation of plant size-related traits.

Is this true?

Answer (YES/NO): NO